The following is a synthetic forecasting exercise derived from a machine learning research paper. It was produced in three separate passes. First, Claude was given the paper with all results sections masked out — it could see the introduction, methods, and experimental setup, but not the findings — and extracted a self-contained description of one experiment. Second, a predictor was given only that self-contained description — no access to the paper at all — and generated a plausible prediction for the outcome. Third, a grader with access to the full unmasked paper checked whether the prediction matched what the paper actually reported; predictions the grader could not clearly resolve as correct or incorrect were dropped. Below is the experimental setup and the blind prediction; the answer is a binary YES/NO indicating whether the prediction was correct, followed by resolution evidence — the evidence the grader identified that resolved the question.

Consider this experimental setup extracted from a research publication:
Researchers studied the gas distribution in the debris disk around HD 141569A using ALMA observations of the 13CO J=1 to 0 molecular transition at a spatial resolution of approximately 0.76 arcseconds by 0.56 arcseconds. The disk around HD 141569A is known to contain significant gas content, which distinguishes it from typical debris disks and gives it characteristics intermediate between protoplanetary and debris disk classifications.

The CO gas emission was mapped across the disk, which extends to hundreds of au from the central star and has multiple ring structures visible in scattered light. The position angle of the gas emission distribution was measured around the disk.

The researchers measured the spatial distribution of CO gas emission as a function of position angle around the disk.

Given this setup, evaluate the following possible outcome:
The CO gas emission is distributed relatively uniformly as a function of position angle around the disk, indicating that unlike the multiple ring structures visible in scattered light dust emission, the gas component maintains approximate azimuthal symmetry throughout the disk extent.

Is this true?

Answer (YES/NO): NO